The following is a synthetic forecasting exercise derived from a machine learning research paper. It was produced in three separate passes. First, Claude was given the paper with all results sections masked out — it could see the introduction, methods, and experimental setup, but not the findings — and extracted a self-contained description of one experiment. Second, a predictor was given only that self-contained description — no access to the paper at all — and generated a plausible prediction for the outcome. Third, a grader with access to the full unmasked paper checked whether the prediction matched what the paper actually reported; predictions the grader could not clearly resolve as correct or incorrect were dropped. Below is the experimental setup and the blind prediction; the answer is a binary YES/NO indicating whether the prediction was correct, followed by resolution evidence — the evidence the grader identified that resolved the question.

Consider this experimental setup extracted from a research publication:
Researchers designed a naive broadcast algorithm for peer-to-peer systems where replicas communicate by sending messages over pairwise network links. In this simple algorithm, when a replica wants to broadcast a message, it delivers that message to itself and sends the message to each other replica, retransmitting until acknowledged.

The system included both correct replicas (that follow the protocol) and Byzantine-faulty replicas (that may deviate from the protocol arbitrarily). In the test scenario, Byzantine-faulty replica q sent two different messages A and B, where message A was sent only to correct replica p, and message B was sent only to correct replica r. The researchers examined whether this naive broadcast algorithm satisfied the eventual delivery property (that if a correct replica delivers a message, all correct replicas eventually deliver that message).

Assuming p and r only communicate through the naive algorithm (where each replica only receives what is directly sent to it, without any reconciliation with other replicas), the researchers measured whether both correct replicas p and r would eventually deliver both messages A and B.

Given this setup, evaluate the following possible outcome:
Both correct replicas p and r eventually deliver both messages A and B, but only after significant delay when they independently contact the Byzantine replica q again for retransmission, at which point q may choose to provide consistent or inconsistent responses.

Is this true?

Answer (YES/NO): NO